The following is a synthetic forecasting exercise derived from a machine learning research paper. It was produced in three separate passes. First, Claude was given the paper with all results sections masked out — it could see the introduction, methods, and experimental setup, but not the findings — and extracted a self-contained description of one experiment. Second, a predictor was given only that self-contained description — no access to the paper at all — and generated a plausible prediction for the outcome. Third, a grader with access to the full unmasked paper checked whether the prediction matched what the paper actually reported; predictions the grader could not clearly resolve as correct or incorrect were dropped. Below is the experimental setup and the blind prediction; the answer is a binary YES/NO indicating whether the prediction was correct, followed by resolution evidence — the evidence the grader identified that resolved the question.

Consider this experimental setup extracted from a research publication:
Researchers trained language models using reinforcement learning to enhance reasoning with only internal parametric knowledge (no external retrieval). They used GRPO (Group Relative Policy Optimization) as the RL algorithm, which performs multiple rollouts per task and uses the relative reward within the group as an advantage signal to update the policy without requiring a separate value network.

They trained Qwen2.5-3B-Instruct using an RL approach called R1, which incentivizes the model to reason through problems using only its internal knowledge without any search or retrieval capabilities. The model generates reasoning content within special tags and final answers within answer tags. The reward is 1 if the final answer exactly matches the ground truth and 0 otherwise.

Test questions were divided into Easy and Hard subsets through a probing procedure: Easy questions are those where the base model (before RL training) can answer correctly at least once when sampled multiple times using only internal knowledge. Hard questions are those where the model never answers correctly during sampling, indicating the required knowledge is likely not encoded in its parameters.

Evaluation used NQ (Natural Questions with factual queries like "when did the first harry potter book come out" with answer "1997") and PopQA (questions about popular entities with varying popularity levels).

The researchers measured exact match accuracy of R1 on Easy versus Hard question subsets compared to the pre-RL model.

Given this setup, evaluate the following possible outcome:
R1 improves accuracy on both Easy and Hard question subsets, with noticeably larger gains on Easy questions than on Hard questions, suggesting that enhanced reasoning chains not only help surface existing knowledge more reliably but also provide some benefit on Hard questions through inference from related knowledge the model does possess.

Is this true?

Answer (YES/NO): YES